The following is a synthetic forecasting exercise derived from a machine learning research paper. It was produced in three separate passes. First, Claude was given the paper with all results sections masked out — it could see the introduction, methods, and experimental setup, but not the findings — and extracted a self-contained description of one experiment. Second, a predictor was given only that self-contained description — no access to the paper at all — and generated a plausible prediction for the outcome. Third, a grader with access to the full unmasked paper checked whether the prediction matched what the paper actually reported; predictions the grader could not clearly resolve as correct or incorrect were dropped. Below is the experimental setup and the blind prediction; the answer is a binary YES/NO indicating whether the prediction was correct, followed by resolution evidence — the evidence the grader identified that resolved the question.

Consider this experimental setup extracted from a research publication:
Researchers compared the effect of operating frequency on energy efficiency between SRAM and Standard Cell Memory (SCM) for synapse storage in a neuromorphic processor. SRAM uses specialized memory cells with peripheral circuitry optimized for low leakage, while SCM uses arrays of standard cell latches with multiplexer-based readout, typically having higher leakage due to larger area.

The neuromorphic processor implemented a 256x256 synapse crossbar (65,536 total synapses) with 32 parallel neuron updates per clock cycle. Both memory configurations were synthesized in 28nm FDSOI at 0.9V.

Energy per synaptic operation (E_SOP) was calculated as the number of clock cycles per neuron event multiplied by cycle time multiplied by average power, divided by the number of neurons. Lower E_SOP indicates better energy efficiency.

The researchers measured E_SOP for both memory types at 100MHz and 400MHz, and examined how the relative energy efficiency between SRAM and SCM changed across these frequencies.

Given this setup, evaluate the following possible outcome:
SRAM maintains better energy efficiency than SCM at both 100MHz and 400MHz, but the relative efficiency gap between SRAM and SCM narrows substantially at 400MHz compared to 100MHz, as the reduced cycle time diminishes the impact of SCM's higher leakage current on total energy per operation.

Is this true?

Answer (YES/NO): NO